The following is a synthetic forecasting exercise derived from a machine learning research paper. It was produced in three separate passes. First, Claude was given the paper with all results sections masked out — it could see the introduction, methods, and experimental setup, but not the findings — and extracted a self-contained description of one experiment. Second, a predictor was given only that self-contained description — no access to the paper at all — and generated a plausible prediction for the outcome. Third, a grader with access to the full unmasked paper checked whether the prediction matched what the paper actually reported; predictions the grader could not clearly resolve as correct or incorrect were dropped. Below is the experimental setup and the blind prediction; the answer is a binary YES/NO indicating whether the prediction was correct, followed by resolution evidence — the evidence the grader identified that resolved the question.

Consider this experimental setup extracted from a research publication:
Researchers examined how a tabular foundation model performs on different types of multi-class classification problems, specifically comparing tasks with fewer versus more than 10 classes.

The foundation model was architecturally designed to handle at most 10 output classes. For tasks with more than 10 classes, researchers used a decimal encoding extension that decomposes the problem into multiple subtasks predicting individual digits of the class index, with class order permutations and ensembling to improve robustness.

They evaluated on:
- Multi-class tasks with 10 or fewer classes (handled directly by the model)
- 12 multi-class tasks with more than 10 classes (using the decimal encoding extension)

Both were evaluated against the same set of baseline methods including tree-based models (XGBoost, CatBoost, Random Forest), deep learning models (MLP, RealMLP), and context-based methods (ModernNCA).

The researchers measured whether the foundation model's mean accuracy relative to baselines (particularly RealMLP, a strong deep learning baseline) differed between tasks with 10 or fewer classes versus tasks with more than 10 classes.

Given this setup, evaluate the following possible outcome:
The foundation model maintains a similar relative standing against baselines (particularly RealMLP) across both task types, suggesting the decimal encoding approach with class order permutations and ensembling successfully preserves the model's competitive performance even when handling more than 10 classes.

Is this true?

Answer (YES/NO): NO